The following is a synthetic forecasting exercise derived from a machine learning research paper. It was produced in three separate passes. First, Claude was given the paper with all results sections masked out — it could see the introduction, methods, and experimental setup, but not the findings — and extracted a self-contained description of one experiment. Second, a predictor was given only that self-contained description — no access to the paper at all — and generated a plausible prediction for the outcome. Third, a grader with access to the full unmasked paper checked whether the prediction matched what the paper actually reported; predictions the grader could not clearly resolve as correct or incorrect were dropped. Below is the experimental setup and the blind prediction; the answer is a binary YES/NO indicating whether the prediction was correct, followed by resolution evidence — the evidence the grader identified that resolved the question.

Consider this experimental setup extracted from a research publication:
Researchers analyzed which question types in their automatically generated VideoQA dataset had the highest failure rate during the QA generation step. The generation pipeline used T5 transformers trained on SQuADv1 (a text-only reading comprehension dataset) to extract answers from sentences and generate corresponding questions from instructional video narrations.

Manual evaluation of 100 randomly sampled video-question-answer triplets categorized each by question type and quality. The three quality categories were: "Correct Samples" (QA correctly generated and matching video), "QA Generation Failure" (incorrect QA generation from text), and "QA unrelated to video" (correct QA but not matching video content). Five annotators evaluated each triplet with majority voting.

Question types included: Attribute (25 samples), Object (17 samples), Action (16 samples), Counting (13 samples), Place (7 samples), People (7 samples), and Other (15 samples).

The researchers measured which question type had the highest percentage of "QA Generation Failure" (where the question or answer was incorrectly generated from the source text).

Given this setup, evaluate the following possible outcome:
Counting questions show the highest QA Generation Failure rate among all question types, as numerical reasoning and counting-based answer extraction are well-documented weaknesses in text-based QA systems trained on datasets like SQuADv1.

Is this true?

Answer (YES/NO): NO